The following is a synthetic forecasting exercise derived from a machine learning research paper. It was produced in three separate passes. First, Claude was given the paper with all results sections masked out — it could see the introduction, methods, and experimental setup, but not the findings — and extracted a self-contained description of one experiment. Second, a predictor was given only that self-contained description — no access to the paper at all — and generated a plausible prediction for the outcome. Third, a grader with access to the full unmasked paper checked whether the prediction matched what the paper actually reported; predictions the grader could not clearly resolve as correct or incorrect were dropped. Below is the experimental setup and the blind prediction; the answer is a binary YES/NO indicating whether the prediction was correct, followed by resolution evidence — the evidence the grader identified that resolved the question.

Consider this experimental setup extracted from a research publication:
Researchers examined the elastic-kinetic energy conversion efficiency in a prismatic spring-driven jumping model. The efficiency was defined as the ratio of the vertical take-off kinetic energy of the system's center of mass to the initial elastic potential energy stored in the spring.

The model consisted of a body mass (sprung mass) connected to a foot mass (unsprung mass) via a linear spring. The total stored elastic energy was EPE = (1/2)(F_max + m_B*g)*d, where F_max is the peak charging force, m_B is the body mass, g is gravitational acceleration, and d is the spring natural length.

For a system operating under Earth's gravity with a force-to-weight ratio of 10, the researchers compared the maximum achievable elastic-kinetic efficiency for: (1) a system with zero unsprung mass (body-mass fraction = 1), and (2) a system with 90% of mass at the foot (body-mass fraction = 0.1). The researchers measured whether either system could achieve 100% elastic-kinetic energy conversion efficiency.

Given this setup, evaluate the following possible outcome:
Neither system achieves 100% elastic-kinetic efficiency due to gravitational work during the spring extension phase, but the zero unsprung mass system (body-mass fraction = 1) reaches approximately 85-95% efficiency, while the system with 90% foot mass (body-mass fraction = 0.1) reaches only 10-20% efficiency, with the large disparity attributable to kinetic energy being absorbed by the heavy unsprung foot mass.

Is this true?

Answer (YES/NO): NO